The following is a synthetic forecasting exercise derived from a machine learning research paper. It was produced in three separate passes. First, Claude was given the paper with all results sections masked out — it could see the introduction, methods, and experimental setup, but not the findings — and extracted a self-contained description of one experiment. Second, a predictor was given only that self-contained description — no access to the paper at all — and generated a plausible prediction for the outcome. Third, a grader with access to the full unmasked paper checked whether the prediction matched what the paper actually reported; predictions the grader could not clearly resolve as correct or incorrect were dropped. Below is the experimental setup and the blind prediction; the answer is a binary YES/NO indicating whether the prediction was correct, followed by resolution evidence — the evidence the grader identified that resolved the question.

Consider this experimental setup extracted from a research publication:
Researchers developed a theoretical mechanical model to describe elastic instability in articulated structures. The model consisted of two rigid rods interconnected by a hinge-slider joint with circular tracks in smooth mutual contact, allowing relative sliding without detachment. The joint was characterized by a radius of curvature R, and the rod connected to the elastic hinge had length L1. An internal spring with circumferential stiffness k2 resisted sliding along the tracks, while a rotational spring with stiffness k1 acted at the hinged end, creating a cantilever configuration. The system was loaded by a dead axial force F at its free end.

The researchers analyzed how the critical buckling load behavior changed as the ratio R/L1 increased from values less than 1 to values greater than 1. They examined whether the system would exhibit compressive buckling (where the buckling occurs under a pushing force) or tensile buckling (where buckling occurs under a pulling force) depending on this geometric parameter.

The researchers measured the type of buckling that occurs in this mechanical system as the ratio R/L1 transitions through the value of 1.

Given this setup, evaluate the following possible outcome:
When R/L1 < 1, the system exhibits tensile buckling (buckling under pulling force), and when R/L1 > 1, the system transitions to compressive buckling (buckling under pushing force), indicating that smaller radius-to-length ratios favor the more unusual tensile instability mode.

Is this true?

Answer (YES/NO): NO